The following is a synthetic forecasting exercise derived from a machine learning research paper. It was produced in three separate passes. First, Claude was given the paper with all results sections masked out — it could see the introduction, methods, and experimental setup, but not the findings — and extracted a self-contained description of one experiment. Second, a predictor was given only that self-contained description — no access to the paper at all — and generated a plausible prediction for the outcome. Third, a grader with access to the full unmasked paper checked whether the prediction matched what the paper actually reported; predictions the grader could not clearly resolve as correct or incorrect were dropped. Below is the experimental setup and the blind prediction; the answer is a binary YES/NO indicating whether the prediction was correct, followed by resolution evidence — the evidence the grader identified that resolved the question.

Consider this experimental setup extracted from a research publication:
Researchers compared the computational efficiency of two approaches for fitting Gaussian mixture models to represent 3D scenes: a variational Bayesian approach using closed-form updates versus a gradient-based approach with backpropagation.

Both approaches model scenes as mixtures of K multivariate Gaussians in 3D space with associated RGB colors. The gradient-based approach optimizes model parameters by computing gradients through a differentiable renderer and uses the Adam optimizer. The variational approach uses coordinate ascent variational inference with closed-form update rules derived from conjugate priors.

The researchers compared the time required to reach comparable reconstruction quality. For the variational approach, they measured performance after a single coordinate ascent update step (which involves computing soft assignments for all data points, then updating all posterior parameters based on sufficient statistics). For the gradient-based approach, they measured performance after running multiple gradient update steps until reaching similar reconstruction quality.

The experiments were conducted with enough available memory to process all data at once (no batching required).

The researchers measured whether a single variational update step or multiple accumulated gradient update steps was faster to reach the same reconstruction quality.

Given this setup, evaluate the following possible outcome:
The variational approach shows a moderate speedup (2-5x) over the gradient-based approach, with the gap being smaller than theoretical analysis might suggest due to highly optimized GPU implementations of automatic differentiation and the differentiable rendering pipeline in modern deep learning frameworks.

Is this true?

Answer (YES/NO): NO